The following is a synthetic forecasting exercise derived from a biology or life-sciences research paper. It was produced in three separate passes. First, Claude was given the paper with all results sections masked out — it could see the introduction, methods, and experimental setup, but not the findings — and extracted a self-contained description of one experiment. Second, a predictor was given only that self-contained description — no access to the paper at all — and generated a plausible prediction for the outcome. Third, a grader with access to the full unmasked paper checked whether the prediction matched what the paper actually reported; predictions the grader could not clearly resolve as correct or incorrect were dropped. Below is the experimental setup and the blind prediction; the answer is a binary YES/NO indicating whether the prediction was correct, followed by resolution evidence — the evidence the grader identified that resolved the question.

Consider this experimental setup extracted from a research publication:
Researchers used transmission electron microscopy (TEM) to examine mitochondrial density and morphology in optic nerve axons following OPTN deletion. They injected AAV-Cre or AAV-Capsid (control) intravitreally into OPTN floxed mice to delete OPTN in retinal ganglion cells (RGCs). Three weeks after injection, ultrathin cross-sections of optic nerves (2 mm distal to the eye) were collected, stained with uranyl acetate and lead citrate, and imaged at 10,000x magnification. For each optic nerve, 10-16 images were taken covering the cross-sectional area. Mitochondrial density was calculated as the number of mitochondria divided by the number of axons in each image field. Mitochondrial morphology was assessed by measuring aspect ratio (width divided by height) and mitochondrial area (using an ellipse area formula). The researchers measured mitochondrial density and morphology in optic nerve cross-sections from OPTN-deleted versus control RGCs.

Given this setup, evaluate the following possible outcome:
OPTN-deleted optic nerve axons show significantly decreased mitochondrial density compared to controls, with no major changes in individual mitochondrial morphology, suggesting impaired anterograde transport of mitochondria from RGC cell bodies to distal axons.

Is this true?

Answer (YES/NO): YES